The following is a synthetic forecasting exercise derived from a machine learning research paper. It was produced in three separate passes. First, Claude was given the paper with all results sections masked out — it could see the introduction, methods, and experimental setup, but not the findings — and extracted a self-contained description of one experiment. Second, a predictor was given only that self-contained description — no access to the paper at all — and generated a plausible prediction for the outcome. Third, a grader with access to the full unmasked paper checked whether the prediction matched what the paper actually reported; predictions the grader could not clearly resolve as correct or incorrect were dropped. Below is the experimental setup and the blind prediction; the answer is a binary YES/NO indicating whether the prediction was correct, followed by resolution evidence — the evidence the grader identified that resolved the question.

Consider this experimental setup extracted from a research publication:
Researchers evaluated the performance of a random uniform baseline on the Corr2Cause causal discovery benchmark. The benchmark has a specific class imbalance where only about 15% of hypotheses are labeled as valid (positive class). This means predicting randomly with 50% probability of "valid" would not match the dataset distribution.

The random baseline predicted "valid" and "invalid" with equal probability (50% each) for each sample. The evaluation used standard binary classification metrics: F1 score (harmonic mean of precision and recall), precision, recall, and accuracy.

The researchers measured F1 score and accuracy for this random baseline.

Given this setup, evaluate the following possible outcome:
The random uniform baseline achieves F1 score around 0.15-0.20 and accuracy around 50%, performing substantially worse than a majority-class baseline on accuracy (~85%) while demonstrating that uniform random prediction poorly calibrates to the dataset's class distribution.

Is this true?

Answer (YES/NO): NO